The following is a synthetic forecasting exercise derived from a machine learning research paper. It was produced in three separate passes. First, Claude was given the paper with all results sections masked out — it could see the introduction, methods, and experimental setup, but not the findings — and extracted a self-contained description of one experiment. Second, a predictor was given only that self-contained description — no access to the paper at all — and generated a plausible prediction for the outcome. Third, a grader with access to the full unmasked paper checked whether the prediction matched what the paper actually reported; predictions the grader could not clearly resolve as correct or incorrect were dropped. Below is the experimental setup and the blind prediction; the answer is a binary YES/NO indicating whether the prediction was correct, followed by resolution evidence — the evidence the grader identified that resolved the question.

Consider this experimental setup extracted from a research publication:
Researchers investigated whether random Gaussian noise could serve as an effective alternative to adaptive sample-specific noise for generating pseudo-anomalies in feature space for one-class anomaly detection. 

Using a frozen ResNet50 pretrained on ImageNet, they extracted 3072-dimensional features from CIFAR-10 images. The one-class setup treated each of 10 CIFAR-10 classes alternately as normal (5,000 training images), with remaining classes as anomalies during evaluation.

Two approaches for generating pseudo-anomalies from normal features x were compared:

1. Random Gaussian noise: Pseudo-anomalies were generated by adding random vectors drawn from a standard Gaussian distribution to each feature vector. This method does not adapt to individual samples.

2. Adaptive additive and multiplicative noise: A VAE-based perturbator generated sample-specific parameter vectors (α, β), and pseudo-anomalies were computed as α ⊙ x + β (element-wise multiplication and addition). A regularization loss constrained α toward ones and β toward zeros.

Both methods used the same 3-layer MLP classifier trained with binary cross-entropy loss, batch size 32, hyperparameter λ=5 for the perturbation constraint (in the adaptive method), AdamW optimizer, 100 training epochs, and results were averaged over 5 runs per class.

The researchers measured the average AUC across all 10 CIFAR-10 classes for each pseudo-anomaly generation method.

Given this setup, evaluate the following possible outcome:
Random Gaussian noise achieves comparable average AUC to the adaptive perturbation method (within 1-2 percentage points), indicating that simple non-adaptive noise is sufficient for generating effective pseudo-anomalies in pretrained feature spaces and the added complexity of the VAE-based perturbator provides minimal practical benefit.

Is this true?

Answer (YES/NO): NO